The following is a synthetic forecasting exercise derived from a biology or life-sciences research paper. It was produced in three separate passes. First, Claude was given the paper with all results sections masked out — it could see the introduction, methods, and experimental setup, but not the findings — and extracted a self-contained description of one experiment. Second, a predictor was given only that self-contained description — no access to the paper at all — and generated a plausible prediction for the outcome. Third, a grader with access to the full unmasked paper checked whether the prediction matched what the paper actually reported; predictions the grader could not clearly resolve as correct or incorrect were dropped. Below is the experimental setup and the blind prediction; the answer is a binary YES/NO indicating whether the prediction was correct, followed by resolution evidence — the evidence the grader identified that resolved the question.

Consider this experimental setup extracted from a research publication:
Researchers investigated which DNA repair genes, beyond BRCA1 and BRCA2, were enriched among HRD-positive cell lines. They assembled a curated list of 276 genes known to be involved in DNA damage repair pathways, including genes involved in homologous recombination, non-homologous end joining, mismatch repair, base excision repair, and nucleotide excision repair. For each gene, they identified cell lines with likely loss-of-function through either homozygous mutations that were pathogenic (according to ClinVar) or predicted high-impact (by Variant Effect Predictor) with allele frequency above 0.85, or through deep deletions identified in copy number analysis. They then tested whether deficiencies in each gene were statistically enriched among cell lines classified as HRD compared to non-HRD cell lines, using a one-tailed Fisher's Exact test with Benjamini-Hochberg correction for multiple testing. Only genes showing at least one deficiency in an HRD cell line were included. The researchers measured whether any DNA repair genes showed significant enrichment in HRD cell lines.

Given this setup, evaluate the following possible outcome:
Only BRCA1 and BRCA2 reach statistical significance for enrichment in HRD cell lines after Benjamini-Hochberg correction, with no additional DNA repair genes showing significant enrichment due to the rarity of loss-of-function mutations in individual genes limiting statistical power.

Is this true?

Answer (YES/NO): NO